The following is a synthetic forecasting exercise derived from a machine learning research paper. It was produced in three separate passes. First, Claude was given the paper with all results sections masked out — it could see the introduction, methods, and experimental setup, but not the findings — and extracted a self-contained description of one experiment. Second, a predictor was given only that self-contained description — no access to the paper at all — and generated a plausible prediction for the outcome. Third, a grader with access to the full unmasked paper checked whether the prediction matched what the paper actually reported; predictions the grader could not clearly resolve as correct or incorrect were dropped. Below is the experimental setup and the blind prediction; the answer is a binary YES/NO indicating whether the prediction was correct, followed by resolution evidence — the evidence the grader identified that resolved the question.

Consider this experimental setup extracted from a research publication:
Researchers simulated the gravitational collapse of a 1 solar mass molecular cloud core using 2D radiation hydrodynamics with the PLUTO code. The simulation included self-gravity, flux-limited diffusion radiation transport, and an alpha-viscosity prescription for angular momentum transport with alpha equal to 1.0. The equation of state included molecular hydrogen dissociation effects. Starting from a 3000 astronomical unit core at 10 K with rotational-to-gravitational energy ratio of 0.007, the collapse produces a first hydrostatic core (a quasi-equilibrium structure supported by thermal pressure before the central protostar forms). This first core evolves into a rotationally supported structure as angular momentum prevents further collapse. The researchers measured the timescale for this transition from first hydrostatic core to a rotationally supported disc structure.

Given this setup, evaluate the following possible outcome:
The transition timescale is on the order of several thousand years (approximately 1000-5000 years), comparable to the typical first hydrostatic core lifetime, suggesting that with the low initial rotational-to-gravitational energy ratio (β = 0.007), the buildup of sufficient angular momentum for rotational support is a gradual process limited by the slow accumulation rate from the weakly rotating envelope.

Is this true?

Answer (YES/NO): YES